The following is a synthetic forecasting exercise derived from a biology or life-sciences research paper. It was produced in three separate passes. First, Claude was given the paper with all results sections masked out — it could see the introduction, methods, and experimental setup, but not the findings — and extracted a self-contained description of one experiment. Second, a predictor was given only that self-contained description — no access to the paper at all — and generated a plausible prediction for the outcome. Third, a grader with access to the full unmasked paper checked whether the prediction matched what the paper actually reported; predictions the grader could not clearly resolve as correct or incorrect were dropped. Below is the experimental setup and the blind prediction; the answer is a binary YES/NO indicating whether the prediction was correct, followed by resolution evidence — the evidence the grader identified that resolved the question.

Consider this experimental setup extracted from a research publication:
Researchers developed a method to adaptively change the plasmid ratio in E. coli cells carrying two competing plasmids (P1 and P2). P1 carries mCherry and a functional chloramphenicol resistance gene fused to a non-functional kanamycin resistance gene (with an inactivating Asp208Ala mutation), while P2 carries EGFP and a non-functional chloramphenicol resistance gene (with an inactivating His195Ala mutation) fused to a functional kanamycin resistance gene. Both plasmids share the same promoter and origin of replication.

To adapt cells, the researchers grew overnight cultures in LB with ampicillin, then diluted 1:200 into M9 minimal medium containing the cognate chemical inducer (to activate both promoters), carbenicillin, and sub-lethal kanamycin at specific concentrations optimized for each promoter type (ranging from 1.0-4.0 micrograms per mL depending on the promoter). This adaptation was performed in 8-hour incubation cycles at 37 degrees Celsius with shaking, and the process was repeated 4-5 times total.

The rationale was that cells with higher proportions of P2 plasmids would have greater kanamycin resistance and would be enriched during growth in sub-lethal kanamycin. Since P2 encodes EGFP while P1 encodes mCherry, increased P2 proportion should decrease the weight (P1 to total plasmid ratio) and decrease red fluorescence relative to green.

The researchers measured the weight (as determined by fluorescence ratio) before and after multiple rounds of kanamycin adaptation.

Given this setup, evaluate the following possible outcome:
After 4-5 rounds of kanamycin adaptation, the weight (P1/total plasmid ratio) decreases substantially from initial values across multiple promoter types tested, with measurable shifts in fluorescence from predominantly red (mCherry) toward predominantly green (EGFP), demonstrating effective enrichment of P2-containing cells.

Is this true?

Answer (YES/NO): YES